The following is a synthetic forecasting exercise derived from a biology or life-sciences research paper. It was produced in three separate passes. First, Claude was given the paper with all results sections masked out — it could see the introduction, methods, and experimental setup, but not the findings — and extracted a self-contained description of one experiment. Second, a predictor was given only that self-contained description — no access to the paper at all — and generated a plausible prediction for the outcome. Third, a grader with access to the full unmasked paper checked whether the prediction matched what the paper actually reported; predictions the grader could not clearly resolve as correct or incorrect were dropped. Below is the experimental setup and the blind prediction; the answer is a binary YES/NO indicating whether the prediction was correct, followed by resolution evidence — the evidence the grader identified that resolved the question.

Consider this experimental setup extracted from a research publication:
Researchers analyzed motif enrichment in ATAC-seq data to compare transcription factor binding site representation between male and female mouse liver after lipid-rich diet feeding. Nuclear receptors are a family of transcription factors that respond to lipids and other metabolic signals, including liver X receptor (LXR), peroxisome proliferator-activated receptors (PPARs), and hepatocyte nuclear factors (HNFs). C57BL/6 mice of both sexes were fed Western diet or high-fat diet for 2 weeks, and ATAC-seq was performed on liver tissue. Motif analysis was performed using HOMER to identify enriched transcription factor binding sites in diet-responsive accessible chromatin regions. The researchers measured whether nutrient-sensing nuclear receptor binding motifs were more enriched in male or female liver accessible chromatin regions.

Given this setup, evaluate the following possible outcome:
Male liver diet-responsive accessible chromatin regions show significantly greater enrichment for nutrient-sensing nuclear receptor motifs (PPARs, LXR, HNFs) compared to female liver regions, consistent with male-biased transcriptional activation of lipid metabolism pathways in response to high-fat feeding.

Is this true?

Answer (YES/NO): YES